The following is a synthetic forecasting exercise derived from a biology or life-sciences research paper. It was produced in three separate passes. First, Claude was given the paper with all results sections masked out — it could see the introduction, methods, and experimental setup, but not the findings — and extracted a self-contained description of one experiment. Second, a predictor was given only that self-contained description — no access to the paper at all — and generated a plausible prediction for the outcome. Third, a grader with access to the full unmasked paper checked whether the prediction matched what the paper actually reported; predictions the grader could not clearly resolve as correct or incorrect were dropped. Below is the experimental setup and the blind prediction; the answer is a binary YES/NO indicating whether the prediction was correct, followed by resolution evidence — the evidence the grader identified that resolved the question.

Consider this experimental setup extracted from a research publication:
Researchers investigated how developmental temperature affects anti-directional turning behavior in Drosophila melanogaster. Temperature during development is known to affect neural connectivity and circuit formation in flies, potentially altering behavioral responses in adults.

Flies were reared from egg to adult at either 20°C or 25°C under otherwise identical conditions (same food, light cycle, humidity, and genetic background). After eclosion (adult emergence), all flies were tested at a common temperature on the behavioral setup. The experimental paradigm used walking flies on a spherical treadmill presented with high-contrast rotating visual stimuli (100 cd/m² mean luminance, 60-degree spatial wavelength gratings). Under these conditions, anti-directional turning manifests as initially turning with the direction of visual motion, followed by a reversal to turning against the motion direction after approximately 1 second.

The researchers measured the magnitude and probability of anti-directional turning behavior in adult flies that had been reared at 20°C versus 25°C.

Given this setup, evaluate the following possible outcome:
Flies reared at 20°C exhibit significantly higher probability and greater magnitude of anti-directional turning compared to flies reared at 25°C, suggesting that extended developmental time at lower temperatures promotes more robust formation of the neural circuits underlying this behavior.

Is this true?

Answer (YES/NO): YES